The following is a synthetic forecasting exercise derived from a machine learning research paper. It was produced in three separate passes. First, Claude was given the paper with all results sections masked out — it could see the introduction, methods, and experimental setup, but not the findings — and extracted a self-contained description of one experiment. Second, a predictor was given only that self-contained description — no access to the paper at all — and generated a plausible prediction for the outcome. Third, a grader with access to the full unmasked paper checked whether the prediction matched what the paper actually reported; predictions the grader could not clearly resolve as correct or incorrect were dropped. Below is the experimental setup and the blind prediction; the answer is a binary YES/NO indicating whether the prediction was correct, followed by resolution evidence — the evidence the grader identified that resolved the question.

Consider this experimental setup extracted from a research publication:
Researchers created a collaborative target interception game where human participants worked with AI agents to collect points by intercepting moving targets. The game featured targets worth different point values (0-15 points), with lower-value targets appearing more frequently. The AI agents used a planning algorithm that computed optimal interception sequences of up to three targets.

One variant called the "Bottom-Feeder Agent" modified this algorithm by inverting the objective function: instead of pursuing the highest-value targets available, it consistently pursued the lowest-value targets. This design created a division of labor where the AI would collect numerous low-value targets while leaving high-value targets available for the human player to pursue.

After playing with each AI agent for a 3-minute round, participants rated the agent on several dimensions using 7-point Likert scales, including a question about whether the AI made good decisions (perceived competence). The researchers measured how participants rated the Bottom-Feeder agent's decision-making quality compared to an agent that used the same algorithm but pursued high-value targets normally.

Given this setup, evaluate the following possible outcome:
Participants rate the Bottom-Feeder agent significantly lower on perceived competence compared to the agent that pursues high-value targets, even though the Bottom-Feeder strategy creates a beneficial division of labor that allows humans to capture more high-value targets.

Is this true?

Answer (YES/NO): YES